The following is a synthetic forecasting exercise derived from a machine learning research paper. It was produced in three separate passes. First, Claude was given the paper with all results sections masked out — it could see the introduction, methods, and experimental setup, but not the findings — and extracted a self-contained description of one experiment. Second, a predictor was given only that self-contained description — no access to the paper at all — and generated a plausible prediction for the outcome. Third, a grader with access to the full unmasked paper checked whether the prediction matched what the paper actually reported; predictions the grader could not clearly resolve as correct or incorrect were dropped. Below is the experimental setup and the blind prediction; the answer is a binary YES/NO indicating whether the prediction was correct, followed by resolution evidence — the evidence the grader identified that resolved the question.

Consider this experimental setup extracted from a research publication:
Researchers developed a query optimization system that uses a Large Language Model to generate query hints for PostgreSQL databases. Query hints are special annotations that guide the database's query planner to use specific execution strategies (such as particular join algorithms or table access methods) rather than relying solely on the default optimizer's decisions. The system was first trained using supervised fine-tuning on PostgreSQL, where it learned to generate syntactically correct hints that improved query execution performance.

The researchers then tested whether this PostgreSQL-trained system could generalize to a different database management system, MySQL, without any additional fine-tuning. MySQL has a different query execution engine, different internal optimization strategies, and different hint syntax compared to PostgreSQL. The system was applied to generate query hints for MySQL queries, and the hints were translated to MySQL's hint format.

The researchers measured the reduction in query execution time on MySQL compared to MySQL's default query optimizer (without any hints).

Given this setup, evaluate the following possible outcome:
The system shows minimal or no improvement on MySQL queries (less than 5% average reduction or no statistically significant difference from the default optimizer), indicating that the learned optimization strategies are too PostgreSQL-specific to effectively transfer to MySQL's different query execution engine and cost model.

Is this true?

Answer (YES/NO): NO